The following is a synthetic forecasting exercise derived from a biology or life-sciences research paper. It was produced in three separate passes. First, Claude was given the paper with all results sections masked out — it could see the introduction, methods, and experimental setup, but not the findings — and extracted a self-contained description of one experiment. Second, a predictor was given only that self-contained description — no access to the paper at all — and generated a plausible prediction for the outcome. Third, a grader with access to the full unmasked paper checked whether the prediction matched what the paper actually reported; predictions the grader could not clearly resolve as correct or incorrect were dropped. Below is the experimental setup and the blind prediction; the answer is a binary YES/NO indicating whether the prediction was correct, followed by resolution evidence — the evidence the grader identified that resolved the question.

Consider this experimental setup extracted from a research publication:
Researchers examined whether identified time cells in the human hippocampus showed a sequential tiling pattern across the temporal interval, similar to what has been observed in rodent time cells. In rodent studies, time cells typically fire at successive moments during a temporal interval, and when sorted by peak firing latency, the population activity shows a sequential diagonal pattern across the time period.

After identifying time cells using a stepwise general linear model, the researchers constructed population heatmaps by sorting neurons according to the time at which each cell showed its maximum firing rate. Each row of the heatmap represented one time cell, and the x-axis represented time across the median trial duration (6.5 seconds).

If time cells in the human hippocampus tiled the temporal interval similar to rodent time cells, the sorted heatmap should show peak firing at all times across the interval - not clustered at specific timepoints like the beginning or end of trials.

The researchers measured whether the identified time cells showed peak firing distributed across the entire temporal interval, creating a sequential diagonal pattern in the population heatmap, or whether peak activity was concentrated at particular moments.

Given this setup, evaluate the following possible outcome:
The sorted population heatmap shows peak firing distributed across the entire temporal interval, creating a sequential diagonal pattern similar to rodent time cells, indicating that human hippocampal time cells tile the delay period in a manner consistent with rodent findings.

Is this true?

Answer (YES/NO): YES